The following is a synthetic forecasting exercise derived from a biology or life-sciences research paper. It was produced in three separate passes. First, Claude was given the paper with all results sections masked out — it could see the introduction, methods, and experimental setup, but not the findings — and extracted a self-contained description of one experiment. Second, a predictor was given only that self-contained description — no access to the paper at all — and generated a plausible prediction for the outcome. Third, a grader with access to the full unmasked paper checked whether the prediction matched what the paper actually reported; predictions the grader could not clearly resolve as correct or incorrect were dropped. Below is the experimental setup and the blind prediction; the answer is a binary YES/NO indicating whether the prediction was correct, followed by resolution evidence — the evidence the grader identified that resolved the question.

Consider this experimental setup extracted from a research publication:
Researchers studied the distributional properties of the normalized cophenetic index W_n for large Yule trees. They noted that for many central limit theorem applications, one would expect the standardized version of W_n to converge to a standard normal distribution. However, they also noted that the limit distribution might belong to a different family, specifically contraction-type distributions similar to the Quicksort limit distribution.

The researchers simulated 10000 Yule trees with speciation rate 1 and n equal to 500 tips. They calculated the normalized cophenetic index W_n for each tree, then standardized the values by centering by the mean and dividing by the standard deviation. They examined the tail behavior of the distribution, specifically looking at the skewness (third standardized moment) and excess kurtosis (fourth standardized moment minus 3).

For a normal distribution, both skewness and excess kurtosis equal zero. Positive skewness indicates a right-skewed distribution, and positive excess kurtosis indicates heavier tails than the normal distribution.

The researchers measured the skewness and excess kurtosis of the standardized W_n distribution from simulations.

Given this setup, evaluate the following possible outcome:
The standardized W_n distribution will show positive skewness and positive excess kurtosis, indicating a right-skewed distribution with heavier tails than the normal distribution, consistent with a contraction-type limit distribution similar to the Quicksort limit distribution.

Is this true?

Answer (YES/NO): YES